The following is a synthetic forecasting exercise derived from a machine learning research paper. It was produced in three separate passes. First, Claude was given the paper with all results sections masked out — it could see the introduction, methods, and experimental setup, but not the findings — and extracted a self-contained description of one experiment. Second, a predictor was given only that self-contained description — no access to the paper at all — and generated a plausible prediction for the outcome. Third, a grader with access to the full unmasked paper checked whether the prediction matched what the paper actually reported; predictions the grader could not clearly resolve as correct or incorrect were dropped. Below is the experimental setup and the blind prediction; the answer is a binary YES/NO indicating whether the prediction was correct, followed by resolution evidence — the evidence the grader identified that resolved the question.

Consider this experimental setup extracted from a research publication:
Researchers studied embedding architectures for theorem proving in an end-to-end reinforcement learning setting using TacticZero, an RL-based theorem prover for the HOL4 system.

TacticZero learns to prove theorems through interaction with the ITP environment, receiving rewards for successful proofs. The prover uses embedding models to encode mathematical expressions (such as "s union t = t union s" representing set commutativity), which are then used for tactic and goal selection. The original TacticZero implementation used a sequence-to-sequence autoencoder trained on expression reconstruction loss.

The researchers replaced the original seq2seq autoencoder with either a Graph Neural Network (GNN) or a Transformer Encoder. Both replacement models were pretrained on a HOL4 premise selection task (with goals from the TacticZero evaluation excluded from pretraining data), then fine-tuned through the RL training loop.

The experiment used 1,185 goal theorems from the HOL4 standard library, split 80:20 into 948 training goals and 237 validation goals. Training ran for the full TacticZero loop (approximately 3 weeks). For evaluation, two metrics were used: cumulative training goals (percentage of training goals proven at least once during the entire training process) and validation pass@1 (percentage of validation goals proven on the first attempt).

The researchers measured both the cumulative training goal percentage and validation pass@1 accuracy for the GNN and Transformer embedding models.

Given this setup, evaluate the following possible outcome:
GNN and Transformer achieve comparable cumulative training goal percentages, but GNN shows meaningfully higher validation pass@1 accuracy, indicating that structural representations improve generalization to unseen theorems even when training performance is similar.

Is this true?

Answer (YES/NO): NO